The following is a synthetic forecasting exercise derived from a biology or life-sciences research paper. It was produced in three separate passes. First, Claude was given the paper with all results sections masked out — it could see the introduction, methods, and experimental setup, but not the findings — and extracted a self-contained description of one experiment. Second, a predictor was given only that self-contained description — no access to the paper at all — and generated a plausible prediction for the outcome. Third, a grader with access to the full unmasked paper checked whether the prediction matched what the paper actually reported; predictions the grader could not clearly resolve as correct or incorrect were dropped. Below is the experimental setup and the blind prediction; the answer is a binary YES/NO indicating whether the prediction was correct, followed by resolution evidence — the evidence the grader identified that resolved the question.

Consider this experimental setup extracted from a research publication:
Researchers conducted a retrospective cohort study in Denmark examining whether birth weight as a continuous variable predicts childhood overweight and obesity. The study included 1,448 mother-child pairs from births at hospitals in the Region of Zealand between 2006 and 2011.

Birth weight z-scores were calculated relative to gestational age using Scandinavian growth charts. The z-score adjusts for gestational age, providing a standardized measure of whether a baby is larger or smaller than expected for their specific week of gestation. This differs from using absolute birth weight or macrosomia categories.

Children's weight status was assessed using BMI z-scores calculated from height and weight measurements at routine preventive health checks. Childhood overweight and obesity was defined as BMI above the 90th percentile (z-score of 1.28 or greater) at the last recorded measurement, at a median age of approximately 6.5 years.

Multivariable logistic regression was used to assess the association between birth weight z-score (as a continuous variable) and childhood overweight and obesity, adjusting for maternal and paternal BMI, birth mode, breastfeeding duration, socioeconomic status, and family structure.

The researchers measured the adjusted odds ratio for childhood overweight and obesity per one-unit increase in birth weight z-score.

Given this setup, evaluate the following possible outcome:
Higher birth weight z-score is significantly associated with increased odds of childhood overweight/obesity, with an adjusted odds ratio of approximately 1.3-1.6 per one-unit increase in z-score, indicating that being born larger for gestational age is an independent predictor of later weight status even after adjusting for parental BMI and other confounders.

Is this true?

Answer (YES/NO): NO